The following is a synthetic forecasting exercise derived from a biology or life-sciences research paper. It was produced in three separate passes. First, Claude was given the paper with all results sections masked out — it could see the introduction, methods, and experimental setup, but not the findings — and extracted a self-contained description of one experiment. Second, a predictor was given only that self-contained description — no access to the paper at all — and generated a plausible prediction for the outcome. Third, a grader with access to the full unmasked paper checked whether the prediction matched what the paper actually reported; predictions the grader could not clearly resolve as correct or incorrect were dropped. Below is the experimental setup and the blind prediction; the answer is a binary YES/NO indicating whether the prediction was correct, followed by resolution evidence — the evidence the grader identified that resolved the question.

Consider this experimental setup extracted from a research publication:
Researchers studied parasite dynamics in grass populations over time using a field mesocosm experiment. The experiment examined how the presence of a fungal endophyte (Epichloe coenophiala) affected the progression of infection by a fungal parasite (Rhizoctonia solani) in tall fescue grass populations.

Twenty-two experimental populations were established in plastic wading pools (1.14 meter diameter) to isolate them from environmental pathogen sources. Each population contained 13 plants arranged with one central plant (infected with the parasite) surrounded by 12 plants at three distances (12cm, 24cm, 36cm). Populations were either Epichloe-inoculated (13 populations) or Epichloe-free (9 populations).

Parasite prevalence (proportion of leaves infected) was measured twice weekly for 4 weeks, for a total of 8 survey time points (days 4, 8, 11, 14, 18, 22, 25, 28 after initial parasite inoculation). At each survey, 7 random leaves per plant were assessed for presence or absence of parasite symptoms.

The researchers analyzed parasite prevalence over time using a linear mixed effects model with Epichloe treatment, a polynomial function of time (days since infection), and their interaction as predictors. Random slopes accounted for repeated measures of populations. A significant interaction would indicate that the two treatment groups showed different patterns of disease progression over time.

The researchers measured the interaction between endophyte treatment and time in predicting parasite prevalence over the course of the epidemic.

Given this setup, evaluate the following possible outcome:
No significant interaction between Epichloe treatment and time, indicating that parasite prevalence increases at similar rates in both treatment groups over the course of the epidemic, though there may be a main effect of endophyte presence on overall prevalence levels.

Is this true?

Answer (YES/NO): YES